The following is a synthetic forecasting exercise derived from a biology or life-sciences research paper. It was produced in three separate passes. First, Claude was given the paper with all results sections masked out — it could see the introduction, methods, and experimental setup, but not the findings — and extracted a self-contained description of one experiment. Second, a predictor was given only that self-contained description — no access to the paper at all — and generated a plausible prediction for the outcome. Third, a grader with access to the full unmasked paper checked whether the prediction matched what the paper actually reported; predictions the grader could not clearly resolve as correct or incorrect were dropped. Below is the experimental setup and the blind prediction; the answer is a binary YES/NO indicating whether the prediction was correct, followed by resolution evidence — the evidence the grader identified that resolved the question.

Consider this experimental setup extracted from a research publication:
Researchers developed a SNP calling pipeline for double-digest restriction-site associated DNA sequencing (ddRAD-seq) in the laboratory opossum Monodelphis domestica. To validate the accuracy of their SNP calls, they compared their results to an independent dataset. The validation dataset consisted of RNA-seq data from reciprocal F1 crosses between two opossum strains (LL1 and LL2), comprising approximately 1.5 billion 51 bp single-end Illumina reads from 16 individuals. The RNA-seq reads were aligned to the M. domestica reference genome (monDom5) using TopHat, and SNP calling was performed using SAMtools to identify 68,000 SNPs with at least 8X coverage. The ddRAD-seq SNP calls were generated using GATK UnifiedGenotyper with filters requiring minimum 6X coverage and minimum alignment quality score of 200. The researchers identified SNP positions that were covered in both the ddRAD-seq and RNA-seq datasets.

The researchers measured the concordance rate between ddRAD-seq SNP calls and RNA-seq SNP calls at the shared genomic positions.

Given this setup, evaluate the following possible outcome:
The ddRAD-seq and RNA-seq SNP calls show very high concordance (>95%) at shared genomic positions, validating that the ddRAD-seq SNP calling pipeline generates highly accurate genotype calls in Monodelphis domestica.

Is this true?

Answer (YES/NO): YES